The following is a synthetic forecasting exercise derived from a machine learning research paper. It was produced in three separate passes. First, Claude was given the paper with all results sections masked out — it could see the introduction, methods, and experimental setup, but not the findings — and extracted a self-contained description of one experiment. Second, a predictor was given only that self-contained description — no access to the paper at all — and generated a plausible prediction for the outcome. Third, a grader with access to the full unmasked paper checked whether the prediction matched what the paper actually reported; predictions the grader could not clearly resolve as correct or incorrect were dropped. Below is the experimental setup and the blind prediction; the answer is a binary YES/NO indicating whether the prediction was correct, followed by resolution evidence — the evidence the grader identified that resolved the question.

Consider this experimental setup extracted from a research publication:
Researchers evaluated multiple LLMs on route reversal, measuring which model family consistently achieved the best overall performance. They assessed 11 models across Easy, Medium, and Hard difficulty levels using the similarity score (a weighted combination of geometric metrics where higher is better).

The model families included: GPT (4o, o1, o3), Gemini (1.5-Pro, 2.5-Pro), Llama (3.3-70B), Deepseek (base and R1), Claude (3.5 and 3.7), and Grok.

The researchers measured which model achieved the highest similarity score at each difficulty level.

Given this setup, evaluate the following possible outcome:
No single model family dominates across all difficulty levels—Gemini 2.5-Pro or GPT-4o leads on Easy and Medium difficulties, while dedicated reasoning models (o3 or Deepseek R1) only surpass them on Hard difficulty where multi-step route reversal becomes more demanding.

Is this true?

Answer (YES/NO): NO